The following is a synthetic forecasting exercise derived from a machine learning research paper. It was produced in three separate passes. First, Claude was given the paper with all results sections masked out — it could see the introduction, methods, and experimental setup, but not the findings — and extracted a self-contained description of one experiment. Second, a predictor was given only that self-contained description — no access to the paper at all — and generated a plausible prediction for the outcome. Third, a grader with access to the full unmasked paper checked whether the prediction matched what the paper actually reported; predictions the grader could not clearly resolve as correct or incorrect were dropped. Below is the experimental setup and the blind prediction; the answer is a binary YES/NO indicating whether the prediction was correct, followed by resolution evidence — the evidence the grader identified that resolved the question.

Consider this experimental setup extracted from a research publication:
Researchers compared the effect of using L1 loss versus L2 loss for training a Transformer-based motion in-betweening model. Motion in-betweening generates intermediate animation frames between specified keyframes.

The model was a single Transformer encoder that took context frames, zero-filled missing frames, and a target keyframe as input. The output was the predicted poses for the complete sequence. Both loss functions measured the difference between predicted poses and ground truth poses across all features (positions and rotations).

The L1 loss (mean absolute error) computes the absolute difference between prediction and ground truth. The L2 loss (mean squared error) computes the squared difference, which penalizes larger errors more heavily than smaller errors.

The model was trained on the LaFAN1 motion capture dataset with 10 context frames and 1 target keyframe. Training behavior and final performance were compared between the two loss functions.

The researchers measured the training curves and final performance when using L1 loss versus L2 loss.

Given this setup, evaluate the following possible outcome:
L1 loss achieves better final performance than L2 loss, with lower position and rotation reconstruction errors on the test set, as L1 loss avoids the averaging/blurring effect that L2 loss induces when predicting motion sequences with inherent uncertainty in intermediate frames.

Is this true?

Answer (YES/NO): YES